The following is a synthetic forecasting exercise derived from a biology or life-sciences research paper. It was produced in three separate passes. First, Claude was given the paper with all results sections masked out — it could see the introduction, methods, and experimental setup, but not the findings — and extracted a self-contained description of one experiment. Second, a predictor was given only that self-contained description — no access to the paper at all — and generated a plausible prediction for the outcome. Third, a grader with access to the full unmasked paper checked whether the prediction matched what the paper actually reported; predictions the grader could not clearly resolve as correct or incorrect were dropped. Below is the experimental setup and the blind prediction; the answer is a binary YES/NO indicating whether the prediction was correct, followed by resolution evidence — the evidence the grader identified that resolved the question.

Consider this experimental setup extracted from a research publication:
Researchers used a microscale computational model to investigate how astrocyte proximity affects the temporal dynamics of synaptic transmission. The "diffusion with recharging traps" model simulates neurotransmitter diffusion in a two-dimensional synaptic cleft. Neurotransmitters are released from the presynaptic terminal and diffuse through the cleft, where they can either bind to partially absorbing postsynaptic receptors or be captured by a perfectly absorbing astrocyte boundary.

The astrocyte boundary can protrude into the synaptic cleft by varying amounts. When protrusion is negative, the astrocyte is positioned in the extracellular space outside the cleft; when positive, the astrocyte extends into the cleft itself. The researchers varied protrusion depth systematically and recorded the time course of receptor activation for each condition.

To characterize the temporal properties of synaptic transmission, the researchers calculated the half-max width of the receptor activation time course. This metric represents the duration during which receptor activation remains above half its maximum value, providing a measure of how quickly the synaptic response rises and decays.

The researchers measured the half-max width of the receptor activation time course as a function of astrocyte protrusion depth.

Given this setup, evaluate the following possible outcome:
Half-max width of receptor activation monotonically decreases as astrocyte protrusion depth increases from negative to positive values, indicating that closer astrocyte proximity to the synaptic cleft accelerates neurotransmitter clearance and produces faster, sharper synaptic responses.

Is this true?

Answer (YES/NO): YES